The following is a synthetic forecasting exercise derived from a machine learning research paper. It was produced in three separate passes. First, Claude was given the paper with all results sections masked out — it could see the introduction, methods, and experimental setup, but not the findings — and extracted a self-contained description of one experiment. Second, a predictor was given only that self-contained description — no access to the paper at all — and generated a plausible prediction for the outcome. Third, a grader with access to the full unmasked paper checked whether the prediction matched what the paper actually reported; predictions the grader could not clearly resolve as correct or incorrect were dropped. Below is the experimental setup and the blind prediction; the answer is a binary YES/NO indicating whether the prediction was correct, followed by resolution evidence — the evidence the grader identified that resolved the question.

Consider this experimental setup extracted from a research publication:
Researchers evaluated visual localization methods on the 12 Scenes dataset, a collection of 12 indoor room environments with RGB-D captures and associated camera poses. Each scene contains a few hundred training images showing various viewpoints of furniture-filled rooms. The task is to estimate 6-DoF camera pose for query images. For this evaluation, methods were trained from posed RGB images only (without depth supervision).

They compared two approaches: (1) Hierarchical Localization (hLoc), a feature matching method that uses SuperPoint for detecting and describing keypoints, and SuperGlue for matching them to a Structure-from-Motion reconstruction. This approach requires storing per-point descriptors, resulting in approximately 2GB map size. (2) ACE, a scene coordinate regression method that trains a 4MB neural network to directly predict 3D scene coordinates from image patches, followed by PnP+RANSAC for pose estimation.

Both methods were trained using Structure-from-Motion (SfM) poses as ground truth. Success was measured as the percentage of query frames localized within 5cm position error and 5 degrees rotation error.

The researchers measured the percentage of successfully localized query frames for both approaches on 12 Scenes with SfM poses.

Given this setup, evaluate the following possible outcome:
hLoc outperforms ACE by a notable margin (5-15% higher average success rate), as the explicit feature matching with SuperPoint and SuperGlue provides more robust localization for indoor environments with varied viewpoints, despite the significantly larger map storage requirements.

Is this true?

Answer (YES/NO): NO